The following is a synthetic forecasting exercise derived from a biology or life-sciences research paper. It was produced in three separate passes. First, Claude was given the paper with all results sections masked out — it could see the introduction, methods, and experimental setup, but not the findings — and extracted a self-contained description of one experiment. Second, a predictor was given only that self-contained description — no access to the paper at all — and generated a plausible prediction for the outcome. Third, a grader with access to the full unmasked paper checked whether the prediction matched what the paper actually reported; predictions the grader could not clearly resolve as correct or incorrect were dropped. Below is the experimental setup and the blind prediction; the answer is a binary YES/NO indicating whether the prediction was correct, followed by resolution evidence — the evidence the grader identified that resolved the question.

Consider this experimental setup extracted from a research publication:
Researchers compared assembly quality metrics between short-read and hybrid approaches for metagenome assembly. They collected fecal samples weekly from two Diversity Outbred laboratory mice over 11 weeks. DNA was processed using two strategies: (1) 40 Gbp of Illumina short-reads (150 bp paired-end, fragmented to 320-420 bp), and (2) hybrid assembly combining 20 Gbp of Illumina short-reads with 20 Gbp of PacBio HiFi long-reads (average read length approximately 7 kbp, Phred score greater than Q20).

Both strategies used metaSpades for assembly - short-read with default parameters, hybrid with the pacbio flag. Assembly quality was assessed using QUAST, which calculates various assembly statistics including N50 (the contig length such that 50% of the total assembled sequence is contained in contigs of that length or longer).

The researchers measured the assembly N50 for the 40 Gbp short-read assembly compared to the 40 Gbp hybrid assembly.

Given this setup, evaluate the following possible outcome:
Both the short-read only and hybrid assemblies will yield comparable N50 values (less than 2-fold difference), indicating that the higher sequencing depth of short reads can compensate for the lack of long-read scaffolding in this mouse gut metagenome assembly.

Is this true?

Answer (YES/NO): NO